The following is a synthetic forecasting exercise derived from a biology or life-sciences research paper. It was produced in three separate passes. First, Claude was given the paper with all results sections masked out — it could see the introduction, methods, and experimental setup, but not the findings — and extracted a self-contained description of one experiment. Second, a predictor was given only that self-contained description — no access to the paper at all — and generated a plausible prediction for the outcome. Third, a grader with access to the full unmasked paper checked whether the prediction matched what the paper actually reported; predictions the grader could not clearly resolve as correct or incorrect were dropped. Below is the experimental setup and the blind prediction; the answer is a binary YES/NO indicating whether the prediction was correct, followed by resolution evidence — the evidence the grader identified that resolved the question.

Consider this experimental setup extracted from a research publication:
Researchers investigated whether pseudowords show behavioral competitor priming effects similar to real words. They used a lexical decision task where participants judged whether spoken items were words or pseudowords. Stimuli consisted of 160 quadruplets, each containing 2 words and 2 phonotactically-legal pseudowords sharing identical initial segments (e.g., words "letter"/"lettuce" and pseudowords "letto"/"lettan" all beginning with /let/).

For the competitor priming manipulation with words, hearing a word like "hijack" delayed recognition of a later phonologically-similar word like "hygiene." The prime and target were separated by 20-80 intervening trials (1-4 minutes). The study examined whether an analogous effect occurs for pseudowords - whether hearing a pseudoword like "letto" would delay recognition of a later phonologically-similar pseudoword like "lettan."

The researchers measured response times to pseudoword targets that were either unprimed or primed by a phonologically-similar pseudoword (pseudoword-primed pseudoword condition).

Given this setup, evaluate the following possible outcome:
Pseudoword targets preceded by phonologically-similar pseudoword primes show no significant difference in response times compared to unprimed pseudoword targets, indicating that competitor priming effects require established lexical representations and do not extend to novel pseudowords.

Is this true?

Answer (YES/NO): YES